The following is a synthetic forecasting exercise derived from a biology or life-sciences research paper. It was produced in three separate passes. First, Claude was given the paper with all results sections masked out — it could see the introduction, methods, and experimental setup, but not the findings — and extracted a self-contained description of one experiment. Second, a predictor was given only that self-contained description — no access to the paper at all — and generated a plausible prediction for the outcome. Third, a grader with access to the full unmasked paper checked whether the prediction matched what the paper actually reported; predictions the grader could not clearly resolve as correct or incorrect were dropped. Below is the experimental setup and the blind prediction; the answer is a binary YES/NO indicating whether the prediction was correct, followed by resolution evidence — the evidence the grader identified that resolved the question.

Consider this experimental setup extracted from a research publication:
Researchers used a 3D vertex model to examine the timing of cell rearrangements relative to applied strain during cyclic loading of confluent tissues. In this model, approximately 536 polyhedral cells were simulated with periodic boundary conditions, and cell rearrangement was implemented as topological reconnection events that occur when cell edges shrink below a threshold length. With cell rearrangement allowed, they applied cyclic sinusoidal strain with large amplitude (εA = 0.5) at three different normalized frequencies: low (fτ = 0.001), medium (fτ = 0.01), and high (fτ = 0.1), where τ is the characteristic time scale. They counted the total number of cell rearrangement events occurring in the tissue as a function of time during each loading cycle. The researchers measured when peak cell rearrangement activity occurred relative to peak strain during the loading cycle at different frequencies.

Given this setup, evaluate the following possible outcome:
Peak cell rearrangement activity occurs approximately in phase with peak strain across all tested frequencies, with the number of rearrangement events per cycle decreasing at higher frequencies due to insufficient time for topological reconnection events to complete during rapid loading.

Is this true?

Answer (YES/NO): NO